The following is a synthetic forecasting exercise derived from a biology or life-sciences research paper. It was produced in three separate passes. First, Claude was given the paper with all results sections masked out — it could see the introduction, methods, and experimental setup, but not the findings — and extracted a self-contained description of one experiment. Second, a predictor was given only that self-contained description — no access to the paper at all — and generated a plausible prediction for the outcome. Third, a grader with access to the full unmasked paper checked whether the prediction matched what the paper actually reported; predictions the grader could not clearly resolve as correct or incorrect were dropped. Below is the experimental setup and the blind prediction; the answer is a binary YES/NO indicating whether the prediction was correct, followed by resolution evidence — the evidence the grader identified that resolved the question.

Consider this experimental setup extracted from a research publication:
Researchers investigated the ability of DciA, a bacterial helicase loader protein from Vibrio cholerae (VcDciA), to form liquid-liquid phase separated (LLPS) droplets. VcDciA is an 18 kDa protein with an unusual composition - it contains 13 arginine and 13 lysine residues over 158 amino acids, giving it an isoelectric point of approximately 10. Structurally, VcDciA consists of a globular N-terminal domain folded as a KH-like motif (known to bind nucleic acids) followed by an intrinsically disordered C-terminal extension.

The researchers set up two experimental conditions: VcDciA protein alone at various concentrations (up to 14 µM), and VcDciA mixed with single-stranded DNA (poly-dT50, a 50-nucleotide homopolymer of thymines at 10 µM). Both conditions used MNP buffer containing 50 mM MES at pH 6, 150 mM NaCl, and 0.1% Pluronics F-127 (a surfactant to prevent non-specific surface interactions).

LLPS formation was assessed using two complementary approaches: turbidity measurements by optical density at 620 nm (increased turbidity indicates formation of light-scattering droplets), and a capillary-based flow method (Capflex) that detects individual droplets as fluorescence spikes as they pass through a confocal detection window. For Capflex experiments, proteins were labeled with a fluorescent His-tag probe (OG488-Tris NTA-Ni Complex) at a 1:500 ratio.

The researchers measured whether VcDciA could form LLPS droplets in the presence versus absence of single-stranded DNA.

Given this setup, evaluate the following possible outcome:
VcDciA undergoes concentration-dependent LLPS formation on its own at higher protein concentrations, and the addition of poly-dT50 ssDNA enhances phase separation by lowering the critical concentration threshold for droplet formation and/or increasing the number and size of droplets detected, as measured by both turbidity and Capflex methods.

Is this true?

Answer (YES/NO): NO